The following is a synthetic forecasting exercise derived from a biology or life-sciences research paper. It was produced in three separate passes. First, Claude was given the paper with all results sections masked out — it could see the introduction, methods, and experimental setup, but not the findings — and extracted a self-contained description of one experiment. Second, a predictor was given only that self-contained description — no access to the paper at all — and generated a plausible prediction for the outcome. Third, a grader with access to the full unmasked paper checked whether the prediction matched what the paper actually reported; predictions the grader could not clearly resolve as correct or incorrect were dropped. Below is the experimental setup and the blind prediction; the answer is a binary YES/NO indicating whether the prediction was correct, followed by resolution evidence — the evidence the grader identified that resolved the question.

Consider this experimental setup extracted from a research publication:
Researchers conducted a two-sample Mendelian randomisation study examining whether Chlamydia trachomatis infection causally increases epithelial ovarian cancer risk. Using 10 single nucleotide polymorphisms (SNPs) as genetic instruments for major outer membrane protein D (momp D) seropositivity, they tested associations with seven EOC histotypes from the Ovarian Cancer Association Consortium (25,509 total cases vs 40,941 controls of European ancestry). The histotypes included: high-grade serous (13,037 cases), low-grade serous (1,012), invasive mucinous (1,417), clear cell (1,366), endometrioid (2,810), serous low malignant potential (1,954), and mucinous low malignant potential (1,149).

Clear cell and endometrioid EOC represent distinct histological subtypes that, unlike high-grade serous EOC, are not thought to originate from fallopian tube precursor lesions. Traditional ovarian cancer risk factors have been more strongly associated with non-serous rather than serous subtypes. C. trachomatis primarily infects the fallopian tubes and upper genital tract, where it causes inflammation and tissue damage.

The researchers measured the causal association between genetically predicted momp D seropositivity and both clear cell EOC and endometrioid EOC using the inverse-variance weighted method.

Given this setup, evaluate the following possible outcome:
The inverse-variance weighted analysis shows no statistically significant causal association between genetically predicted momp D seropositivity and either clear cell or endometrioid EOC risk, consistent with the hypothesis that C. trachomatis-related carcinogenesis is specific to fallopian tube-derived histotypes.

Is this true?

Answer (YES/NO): YES